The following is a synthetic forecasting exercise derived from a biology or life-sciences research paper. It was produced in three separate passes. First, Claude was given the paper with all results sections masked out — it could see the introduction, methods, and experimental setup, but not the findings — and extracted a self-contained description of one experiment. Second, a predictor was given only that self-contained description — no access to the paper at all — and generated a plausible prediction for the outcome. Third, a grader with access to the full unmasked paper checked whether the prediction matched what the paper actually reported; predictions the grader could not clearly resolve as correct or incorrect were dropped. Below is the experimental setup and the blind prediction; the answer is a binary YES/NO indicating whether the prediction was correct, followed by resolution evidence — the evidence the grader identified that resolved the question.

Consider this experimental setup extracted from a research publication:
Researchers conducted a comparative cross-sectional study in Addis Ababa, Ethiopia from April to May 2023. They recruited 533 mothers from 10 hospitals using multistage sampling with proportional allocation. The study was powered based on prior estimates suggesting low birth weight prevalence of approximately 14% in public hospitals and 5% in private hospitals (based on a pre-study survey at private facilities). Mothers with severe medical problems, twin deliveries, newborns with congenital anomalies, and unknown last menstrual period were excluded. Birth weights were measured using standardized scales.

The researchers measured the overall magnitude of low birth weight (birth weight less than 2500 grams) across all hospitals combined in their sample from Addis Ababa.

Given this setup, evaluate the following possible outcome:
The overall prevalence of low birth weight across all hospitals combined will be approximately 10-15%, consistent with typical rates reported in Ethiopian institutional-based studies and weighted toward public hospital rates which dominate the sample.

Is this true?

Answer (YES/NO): NO